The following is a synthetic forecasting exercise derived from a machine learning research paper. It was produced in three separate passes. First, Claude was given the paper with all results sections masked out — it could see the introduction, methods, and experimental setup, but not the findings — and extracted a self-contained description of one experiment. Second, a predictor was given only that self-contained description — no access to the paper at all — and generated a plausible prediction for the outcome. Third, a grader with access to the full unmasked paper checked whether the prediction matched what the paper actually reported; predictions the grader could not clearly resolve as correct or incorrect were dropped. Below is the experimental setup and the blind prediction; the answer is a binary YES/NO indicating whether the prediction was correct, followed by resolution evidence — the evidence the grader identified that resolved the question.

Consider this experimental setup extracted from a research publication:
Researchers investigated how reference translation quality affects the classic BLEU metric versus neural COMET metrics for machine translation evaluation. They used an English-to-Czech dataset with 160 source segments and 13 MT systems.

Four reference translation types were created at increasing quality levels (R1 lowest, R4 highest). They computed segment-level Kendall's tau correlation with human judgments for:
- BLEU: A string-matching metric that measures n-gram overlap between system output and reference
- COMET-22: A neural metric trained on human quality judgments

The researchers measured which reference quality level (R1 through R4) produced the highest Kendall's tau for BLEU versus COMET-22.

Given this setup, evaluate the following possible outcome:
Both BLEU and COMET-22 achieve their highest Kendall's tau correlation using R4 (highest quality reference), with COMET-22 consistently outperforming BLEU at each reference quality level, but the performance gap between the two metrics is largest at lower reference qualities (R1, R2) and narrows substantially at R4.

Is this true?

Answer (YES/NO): NO